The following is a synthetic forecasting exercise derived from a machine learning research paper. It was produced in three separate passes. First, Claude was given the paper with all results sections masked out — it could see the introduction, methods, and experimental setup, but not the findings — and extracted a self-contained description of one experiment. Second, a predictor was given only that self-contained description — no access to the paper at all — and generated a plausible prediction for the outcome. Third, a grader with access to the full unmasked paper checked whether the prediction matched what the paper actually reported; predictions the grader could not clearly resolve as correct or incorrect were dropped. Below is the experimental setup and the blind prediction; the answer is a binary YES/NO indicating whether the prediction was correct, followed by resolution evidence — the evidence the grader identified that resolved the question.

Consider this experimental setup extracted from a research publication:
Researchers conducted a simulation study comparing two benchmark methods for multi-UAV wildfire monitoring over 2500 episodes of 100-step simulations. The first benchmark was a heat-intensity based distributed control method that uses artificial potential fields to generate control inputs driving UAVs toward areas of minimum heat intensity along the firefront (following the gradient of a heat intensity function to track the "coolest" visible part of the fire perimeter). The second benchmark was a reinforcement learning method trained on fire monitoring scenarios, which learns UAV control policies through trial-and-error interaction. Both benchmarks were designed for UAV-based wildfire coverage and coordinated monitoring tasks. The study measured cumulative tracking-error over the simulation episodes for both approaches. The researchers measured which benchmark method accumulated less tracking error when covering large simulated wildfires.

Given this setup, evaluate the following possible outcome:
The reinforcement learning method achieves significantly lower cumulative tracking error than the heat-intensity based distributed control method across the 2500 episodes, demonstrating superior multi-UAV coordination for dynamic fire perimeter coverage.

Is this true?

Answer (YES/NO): NO